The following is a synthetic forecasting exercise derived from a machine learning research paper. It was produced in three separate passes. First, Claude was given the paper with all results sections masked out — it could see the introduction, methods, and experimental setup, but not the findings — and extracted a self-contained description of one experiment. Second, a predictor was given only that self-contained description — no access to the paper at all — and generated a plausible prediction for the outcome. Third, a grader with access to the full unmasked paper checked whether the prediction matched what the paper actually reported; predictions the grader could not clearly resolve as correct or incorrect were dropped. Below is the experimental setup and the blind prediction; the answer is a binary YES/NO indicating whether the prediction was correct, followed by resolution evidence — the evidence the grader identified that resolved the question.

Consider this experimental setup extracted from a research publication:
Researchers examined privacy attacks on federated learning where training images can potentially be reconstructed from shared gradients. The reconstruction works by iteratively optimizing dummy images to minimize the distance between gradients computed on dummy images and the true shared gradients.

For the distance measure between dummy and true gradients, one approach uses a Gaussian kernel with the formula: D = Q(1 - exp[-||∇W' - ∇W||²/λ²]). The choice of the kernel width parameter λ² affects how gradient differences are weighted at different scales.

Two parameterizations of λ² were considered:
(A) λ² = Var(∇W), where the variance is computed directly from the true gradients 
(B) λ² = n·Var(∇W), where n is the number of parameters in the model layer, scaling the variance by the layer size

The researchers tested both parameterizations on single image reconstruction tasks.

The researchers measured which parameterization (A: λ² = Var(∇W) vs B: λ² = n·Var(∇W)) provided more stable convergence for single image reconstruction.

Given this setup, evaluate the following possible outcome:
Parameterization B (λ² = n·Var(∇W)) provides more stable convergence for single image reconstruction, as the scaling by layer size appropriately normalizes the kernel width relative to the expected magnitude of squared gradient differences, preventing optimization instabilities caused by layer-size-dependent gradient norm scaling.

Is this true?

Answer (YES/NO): YES